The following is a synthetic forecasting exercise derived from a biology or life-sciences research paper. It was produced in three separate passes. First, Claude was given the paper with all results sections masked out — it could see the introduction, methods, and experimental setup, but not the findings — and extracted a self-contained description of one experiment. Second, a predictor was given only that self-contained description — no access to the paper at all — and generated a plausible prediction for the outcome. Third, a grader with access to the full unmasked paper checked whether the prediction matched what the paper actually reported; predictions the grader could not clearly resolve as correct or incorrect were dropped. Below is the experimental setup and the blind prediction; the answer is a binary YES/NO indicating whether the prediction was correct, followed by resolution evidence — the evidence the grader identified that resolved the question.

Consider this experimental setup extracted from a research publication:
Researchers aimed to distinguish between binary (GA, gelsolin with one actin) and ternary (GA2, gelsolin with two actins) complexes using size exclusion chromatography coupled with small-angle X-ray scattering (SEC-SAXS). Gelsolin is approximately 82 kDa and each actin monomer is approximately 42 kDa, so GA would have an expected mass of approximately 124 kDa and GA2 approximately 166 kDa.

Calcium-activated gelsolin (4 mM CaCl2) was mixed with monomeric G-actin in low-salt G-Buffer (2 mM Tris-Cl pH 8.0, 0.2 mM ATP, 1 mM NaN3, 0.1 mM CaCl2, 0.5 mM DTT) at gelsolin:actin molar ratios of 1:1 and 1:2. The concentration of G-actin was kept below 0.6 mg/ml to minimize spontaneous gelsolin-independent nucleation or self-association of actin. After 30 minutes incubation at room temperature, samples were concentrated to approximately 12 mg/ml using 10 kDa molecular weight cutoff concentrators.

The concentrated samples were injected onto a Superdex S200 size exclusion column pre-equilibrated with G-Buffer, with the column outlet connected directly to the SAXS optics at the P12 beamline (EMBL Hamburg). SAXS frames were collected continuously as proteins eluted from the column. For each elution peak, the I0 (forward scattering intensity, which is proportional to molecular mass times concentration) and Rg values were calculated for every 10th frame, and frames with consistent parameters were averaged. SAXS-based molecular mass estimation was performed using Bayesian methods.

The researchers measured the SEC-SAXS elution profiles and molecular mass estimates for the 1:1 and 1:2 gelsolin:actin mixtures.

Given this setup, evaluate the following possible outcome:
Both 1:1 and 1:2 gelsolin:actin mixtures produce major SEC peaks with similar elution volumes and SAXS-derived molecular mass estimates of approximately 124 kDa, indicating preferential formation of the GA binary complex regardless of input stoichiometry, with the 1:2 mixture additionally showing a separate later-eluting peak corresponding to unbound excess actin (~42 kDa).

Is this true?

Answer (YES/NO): NO